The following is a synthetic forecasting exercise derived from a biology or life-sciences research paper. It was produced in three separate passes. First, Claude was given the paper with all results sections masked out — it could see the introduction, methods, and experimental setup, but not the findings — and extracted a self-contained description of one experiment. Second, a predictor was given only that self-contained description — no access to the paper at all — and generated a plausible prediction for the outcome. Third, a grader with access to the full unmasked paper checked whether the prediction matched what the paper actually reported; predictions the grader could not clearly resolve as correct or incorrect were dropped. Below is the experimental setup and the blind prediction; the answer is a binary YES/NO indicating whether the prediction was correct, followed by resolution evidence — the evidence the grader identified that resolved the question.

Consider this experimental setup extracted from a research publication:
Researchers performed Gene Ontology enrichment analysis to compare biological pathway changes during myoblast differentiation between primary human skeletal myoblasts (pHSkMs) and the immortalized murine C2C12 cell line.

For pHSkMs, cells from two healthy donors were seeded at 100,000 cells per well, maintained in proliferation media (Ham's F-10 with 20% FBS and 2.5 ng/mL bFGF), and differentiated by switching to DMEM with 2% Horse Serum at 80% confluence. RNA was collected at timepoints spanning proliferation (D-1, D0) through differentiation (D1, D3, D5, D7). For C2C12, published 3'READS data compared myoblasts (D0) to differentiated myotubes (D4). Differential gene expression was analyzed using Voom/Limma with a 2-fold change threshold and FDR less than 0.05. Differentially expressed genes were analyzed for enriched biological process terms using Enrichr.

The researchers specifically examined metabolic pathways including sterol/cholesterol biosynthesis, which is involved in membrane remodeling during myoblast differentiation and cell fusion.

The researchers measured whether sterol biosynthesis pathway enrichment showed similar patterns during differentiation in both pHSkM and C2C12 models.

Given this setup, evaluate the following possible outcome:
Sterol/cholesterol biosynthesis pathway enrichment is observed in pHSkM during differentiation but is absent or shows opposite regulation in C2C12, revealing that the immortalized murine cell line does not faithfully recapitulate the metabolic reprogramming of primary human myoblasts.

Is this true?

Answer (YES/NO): YES